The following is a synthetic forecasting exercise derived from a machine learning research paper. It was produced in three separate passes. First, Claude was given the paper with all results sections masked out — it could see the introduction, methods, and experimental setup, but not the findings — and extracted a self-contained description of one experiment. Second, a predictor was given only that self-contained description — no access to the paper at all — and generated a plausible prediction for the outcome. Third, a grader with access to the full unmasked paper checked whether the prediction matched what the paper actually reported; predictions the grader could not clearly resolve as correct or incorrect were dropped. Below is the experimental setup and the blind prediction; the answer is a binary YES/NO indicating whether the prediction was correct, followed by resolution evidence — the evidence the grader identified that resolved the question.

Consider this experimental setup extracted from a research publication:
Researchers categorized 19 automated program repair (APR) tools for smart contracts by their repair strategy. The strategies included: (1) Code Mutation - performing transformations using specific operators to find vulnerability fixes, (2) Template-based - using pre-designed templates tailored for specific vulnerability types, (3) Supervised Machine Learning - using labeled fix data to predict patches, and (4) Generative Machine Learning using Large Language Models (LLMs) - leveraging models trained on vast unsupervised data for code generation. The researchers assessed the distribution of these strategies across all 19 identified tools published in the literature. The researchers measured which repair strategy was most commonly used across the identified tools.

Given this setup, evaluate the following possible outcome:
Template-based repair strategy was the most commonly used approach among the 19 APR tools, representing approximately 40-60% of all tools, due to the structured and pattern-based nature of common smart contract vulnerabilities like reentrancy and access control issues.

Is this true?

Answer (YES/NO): YES